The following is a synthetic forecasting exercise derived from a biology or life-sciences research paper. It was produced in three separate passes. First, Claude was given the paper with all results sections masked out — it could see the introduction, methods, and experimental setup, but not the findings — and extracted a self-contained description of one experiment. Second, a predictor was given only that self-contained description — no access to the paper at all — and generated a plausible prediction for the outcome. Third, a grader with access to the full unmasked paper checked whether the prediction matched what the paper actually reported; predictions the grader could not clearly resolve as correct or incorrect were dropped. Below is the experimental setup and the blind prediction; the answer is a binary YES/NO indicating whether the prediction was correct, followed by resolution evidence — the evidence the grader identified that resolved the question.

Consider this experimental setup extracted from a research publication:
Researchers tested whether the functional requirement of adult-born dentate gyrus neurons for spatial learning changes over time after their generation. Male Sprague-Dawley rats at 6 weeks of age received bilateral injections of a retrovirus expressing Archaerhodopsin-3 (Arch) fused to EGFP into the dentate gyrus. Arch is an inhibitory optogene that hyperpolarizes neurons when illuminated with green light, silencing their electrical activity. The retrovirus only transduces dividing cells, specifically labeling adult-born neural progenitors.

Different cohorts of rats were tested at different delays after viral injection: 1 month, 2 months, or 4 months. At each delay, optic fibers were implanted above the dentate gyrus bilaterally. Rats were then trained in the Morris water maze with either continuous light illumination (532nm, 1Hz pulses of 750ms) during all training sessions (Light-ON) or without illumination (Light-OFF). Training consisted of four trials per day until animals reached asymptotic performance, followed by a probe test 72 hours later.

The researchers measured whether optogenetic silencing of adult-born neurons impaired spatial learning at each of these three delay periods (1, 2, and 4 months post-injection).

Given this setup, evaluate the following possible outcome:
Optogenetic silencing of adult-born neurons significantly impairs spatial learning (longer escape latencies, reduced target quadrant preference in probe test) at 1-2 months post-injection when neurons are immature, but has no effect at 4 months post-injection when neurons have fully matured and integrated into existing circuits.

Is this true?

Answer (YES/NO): NO